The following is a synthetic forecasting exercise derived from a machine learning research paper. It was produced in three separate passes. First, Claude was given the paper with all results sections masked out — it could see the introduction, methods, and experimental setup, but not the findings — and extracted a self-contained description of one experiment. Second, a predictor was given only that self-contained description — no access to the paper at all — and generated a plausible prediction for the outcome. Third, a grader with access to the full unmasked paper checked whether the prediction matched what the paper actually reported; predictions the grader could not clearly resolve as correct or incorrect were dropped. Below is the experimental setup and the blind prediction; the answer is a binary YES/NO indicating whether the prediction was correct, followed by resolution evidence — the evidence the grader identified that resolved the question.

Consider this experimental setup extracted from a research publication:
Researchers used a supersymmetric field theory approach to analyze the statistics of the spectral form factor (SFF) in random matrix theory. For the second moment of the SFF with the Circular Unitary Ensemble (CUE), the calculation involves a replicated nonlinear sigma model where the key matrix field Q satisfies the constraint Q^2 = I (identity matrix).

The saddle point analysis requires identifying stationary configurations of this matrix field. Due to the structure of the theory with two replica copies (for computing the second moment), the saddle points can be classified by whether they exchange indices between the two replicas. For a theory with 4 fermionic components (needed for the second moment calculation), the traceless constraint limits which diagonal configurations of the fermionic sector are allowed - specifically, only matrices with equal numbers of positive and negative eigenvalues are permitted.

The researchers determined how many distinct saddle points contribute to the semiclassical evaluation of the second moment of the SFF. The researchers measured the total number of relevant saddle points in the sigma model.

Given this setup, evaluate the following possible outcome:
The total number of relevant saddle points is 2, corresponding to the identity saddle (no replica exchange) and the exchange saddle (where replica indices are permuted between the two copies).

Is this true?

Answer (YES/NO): NO